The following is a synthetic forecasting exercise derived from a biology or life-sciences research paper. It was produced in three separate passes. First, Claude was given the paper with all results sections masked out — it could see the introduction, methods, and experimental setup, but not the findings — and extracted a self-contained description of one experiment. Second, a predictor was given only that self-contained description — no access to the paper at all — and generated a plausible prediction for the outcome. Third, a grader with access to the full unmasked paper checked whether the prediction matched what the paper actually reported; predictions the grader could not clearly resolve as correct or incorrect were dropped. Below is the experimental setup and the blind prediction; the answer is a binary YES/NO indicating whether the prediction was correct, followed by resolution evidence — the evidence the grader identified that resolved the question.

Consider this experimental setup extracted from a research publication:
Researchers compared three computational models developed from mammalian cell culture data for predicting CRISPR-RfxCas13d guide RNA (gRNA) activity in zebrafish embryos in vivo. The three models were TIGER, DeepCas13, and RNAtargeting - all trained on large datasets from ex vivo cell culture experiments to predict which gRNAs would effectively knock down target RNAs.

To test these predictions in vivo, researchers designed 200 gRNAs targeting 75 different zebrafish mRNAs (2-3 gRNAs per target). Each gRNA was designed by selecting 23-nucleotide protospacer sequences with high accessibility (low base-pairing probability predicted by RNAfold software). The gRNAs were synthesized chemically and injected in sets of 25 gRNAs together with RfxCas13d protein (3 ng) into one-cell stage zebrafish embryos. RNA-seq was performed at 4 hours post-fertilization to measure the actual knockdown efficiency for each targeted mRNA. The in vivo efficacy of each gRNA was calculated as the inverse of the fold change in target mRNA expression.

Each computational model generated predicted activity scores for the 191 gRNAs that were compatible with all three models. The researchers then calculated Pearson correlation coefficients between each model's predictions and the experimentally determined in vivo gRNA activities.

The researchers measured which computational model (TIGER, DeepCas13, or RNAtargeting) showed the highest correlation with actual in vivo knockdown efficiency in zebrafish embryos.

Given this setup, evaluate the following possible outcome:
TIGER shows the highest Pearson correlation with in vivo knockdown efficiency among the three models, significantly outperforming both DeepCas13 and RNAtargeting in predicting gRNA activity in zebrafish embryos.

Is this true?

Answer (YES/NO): NO